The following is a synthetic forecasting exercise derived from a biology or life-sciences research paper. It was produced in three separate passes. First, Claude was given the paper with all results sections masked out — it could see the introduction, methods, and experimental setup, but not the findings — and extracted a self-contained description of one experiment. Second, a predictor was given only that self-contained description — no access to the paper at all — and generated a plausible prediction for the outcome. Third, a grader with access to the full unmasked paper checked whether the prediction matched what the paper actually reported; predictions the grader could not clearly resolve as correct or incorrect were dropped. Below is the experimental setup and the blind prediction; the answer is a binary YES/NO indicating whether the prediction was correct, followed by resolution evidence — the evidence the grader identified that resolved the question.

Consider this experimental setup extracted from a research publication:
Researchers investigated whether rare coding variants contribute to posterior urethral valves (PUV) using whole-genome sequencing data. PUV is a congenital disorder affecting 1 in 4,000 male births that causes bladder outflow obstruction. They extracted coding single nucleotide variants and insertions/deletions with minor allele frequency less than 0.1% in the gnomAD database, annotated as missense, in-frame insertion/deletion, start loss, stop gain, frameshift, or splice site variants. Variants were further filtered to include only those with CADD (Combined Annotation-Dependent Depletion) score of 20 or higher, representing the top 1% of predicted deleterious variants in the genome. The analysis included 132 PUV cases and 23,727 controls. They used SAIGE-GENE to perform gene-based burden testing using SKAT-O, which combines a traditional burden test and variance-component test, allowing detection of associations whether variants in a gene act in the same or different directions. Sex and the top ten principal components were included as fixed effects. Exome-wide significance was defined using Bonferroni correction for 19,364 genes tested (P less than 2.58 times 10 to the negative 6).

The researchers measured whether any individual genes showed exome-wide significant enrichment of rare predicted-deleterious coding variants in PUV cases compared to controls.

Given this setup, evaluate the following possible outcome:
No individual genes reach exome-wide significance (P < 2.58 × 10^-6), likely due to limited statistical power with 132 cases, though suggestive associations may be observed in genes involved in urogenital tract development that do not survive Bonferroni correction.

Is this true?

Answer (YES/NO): NO